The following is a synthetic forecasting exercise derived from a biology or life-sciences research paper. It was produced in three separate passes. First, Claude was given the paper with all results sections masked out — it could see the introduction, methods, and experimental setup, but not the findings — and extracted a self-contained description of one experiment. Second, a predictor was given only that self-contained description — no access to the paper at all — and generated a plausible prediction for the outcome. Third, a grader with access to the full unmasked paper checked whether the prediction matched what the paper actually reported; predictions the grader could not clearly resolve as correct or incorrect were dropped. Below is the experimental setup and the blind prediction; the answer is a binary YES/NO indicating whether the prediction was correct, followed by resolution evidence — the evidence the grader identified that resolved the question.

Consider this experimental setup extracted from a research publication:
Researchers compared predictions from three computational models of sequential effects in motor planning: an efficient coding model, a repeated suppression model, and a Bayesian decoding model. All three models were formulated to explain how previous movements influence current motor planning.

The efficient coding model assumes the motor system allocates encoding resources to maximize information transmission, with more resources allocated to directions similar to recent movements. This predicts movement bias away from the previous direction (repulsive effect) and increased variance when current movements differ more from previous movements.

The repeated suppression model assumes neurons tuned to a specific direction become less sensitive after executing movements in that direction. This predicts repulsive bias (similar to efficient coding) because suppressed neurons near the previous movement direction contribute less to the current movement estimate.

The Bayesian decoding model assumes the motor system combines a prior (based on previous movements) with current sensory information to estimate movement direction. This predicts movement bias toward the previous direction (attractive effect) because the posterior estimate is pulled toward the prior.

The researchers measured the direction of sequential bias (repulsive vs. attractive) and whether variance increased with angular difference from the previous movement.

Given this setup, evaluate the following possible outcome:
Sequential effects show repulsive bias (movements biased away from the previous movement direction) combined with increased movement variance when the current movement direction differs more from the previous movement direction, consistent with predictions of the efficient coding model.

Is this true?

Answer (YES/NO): YES